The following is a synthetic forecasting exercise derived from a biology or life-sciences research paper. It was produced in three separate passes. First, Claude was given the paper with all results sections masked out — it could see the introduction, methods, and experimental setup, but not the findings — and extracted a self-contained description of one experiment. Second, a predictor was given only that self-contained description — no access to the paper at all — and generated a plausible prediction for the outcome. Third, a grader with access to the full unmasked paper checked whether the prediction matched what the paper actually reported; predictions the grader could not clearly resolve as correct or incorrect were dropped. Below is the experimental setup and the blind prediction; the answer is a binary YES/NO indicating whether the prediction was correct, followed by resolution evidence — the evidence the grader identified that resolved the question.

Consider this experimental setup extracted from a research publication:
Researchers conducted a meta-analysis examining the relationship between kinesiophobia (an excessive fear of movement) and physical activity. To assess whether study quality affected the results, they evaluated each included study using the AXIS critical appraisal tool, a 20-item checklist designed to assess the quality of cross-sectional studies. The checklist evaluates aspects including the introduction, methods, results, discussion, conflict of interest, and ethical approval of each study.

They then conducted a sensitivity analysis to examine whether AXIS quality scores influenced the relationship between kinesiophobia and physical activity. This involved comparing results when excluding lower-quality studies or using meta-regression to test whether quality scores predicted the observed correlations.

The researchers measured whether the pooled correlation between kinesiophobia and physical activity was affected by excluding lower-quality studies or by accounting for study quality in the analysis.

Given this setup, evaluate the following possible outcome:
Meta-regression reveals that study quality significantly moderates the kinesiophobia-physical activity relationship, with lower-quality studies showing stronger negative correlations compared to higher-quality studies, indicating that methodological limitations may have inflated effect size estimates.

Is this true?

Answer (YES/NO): NO